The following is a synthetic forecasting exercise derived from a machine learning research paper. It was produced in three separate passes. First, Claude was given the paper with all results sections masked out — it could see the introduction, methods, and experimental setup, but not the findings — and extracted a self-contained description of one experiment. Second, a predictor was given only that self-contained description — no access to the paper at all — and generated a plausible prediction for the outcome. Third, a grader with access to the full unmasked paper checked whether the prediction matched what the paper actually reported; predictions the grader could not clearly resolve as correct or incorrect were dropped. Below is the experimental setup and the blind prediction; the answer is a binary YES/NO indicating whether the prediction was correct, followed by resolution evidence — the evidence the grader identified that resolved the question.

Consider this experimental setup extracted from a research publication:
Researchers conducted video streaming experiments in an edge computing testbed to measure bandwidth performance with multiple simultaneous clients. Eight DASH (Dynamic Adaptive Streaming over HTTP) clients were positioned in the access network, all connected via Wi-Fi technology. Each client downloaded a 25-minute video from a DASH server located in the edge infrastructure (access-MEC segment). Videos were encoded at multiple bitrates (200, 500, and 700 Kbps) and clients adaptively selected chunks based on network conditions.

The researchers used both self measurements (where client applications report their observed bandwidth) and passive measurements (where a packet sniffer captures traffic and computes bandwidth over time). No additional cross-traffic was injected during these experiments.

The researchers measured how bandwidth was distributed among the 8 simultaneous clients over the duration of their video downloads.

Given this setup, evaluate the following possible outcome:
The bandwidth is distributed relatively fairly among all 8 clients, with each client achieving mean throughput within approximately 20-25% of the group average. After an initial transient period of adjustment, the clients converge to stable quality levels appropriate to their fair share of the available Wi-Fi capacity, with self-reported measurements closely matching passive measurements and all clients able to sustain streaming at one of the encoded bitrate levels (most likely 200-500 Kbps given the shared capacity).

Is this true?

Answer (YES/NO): NO